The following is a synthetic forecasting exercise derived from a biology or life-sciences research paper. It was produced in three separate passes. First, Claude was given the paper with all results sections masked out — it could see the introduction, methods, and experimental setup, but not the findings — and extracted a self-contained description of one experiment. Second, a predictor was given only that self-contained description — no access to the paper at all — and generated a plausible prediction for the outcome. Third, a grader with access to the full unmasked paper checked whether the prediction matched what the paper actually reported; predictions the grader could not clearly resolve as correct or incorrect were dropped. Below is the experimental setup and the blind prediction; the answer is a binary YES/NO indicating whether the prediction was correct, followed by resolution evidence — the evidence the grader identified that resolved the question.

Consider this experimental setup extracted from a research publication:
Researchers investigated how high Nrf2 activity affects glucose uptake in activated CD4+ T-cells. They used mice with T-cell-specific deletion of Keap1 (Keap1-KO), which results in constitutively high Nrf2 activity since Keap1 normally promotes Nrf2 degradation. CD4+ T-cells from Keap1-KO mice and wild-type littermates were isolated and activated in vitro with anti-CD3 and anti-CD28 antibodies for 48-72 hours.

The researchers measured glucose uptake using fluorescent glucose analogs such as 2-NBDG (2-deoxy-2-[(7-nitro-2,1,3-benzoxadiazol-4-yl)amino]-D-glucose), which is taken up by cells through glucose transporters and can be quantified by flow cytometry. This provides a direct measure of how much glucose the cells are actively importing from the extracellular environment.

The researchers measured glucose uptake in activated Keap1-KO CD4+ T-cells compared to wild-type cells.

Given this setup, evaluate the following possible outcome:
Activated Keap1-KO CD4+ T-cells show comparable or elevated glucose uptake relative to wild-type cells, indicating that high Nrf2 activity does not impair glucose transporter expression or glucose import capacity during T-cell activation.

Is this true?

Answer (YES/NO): YES